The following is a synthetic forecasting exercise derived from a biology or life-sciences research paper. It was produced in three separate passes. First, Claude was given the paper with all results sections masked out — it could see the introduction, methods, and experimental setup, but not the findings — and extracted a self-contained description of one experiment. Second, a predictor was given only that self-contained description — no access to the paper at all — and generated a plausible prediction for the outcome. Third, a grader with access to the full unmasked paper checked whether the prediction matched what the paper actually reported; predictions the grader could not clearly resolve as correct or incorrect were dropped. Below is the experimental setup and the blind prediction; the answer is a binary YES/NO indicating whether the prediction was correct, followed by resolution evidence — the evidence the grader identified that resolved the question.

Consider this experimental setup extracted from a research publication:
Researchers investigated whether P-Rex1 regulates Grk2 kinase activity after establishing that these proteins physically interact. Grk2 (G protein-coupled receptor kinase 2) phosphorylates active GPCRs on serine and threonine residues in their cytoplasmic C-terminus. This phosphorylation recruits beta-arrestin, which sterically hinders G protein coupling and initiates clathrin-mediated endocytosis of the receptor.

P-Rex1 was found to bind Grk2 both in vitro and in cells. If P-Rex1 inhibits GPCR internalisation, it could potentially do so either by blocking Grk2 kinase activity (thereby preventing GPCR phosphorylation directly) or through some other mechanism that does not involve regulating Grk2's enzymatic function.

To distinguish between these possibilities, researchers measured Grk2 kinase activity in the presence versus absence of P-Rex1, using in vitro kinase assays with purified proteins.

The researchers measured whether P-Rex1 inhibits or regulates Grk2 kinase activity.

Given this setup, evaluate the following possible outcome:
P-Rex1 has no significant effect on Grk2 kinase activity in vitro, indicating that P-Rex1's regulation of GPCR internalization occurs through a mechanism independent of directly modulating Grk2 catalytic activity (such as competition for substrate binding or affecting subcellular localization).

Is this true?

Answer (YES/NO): YES